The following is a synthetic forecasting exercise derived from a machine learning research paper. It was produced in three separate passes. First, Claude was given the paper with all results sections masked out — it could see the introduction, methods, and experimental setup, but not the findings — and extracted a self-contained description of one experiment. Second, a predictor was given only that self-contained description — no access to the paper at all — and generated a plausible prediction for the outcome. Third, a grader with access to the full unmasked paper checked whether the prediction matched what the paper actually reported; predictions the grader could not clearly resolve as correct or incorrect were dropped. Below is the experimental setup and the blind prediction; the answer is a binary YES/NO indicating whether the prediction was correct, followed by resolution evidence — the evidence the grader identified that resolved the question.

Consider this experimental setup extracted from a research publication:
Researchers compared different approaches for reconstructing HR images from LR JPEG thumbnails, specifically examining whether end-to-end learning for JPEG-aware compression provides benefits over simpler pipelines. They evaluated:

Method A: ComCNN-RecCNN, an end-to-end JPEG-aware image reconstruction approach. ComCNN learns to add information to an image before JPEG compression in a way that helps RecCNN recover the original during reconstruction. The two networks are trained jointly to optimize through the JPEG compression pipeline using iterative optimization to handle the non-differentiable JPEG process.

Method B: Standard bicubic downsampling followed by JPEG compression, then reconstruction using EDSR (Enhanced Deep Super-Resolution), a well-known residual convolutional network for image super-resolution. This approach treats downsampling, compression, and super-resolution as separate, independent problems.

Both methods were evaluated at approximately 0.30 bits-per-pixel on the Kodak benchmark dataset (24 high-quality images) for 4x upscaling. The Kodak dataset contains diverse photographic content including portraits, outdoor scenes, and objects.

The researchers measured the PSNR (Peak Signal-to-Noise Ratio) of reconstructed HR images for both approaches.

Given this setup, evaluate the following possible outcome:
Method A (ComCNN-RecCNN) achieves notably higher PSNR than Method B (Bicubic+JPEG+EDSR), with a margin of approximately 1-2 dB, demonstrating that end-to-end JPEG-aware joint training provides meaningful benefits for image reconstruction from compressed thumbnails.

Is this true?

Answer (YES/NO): NO